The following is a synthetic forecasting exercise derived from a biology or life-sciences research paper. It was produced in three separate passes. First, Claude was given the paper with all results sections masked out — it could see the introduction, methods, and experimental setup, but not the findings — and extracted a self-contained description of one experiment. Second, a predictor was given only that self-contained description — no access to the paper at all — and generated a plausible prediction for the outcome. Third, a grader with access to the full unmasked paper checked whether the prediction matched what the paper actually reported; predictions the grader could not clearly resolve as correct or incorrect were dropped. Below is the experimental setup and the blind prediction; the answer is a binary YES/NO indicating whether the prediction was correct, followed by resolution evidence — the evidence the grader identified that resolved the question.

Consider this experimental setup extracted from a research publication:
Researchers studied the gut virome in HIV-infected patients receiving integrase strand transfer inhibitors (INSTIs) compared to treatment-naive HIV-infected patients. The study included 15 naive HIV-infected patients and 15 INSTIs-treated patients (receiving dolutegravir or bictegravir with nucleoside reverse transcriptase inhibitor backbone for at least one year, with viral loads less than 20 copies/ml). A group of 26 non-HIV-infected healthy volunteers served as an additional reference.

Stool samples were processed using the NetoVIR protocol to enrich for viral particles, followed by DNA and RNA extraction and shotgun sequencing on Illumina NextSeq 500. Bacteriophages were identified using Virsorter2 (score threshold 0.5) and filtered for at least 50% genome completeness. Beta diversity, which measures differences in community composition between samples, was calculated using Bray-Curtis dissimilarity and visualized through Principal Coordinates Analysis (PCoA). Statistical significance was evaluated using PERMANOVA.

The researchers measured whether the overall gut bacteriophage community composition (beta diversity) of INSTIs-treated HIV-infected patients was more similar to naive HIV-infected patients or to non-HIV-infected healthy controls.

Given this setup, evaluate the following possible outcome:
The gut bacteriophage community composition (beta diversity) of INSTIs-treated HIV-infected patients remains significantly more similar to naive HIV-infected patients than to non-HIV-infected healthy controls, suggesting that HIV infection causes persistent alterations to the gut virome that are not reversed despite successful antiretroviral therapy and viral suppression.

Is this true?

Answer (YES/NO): YES